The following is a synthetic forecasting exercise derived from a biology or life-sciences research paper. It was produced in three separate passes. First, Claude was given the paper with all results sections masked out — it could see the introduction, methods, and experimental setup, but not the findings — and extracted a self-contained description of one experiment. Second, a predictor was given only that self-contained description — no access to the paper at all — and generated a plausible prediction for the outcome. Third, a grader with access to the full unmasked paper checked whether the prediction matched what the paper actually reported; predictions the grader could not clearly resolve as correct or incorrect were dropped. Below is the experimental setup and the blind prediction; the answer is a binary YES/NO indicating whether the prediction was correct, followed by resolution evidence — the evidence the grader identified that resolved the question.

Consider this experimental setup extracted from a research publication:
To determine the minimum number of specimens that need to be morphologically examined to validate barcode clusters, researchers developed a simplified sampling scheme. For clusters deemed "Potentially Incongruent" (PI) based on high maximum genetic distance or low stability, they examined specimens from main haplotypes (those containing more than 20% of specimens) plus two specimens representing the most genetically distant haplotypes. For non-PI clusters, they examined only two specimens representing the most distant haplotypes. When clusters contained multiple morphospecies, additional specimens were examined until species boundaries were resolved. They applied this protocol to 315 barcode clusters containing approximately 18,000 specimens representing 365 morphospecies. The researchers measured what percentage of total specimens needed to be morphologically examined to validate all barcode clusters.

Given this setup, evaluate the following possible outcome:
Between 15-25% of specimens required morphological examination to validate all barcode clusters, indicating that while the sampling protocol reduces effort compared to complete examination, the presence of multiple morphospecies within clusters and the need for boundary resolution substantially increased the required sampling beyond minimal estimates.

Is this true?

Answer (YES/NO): NO